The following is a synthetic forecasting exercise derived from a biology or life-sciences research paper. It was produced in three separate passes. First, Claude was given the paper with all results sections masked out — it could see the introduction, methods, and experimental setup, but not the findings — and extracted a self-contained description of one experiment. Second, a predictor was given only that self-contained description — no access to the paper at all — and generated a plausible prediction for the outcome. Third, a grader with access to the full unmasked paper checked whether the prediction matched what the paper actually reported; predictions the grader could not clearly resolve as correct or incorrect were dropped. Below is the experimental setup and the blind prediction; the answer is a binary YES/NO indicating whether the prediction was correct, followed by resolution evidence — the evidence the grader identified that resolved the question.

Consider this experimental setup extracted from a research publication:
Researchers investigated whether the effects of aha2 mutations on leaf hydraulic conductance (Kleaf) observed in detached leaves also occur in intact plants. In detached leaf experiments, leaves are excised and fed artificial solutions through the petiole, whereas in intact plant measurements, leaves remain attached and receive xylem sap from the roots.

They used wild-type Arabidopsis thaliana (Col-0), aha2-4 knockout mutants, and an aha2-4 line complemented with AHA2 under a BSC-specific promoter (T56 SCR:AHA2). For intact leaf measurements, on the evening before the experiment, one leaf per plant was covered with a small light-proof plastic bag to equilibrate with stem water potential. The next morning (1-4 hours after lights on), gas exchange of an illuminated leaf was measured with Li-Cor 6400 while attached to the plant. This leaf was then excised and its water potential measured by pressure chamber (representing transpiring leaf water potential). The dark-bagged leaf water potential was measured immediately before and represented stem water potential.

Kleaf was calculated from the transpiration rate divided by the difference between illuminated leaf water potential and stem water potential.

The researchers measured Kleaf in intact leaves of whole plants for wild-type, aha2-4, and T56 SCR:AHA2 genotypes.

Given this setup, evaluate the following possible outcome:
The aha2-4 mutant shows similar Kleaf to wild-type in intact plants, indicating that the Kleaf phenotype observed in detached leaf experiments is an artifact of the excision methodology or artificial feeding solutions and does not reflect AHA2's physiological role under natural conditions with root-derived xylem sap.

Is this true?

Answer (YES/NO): NO